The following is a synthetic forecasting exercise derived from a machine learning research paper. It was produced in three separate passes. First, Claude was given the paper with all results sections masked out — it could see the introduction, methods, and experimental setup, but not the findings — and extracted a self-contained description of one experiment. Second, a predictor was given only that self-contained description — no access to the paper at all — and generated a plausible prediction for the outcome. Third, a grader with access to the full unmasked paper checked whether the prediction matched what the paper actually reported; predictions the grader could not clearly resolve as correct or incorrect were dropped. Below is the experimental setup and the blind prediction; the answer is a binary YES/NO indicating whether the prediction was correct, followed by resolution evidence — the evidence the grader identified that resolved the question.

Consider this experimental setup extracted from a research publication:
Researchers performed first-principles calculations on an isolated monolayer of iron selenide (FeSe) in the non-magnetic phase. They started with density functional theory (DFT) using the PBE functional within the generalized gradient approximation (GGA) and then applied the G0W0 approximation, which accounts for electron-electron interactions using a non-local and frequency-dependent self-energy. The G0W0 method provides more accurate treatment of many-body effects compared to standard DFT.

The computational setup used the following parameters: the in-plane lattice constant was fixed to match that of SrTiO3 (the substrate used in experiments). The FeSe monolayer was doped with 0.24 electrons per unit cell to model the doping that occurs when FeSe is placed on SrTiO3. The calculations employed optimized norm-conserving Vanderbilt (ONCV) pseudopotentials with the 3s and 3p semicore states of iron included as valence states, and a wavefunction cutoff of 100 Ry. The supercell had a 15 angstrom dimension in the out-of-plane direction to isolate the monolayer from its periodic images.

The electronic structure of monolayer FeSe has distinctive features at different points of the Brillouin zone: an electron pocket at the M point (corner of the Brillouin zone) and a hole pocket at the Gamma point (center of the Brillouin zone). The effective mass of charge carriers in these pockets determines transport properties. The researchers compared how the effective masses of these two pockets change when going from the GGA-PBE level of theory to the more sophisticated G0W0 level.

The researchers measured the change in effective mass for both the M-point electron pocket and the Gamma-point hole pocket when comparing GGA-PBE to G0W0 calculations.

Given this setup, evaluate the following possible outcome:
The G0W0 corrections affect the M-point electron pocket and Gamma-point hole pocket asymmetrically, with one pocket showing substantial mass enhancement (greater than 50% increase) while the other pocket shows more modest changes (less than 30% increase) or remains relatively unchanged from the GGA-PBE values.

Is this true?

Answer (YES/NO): NO